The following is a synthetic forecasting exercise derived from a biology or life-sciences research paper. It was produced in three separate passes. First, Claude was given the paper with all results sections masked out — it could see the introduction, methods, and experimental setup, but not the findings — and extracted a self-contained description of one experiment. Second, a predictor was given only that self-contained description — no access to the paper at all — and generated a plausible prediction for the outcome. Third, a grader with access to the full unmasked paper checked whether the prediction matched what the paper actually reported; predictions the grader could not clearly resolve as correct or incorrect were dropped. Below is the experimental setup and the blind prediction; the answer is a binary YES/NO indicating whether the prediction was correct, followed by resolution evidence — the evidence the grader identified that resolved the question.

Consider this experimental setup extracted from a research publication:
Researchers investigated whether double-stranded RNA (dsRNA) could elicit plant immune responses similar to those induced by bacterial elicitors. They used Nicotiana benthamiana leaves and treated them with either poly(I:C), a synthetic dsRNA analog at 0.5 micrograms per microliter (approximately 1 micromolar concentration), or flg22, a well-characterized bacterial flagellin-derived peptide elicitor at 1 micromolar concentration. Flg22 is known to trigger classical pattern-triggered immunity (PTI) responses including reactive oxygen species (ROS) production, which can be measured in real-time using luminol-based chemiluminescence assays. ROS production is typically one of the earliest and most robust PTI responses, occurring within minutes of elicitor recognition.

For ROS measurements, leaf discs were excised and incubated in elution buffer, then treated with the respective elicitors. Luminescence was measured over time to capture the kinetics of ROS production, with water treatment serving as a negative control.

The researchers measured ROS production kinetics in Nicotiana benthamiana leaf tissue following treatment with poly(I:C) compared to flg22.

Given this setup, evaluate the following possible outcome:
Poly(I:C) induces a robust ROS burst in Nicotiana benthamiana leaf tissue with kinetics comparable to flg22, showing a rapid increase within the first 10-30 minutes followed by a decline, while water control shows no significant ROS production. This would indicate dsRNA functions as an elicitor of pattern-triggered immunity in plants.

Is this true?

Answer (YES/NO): NO